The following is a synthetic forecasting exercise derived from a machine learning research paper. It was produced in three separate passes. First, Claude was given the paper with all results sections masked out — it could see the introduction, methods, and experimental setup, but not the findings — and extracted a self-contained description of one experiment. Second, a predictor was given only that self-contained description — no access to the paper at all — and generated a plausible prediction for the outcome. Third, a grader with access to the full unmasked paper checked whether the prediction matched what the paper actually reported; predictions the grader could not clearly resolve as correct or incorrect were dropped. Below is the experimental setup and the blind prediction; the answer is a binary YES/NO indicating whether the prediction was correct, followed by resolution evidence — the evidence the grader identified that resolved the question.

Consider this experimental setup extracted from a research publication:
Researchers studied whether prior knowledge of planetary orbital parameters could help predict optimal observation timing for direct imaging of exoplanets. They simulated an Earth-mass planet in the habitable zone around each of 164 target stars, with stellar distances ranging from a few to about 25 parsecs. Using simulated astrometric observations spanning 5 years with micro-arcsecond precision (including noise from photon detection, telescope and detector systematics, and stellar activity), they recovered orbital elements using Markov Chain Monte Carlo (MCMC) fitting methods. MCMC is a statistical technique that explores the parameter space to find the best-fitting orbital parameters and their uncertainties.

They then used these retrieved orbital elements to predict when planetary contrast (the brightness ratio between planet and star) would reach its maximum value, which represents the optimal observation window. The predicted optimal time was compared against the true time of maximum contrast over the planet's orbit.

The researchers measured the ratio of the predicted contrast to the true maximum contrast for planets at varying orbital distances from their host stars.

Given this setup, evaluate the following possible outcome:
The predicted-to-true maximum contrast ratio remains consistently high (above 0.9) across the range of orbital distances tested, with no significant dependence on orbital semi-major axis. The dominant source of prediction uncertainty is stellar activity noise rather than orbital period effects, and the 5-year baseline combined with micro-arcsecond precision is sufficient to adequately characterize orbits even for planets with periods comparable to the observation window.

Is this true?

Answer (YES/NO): NO